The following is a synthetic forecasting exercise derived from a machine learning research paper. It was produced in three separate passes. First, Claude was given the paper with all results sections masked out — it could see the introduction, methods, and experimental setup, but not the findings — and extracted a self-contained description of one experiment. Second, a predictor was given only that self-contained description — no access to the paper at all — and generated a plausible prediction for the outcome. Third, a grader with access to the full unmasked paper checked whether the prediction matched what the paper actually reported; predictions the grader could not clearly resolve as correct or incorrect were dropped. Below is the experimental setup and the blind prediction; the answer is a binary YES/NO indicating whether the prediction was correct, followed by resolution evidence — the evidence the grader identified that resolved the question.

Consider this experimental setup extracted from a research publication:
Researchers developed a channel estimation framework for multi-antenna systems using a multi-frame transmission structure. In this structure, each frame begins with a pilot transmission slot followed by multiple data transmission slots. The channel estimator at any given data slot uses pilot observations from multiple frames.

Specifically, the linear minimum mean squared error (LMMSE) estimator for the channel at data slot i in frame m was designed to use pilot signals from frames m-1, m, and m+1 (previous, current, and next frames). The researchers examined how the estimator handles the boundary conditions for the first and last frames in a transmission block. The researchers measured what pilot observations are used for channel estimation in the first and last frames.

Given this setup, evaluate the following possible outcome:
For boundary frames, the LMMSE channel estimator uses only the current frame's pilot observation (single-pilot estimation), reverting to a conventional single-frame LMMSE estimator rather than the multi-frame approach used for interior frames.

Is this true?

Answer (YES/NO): NO